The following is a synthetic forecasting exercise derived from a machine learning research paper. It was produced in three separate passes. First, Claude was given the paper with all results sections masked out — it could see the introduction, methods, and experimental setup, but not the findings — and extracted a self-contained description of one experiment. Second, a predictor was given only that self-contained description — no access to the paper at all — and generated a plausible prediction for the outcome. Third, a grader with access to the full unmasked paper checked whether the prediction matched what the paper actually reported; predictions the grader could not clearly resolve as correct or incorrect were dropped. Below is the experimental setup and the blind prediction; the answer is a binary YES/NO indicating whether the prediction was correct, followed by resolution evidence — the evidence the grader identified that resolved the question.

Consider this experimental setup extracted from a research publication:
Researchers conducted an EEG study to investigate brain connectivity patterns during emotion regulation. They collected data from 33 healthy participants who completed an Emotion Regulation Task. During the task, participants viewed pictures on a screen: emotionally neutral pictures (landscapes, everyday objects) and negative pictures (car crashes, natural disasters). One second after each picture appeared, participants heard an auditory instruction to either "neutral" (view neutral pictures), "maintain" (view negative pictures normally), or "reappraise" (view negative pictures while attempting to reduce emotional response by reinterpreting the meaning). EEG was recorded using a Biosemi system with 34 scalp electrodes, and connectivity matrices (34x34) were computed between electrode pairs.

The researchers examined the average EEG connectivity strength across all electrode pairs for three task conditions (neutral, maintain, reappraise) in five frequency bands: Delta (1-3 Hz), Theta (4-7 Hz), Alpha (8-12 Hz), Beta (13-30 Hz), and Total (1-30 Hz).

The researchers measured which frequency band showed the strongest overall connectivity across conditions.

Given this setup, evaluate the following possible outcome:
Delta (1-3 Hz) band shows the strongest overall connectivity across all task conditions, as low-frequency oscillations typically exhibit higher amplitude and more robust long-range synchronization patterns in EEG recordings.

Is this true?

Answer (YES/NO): NO